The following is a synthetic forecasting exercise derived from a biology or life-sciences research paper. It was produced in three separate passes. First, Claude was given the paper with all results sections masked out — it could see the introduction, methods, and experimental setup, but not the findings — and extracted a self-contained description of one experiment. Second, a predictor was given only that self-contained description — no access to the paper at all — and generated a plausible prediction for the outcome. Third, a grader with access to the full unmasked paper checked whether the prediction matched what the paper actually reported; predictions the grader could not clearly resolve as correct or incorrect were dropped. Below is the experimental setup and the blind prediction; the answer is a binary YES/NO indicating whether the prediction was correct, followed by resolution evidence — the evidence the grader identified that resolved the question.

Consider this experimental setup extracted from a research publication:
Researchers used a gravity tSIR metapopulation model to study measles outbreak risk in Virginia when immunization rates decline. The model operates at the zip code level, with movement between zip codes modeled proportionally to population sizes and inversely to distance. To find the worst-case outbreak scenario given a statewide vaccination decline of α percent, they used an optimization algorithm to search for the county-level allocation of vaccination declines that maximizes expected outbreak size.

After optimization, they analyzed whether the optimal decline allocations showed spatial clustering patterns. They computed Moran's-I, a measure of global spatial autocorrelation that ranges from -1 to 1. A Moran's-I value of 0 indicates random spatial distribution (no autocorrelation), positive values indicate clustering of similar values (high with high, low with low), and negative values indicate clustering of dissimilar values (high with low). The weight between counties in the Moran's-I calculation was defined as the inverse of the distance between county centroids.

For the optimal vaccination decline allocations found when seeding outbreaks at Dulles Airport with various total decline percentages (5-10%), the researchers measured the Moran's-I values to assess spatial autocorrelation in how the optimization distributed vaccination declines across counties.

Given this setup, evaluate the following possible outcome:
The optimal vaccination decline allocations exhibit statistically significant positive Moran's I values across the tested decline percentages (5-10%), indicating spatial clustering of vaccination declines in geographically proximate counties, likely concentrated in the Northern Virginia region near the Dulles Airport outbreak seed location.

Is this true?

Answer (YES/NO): NO